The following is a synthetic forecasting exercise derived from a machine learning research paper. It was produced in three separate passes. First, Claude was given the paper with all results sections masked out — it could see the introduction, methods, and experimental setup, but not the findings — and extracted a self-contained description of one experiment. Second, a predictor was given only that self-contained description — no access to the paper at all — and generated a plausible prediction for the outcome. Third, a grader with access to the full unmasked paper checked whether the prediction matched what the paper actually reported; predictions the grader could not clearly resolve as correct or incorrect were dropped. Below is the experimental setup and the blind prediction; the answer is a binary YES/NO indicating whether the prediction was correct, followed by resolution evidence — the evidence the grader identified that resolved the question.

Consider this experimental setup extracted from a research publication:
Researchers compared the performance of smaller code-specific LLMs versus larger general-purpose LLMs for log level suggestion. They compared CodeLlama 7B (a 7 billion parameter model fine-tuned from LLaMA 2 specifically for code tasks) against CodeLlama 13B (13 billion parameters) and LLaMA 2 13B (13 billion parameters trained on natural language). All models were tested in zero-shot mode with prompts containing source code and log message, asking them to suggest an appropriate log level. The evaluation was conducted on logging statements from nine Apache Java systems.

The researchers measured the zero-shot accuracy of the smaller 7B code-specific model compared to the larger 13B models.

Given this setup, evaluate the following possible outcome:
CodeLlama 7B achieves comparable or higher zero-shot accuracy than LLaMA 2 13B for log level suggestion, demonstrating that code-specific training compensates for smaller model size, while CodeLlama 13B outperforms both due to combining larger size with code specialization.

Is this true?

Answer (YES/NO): YES